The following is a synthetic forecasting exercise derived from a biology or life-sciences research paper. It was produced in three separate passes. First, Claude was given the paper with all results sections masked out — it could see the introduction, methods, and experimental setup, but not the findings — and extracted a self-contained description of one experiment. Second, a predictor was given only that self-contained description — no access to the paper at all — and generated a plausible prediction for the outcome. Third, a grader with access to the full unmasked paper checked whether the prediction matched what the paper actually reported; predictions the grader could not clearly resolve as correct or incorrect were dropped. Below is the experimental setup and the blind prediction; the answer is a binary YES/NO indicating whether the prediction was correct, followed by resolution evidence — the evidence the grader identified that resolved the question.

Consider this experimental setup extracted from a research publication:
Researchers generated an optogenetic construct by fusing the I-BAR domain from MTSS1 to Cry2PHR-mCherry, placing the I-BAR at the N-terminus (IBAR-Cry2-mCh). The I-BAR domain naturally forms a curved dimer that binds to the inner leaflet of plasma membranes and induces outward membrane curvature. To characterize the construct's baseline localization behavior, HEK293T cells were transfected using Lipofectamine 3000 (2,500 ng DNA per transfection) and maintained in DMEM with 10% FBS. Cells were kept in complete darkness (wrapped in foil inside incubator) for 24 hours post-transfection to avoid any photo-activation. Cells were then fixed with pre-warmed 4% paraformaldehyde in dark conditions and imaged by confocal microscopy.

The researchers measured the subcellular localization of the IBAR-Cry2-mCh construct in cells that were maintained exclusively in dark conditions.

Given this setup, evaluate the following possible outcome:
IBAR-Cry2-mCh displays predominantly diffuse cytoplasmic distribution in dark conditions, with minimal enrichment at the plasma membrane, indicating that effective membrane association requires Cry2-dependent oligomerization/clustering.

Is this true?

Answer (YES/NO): NO